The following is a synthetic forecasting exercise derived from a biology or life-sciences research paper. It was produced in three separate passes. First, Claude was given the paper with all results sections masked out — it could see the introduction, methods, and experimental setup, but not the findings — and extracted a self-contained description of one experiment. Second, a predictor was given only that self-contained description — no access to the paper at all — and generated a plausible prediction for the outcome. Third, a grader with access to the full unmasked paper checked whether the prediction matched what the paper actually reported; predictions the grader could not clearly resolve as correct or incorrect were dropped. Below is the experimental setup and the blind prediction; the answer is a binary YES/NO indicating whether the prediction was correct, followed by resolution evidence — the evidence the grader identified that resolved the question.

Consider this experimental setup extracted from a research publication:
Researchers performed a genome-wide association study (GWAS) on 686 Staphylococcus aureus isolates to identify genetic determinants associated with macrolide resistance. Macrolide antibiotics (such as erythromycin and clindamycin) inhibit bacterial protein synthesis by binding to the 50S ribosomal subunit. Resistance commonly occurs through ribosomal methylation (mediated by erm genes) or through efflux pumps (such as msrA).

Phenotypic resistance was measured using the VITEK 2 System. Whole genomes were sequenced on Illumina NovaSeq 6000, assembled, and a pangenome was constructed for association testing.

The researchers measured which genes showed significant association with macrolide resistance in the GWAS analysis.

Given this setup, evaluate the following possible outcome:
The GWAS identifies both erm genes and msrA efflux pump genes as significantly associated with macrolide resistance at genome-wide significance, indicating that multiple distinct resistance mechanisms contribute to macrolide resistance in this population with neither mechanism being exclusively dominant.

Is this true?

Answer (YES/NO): YES